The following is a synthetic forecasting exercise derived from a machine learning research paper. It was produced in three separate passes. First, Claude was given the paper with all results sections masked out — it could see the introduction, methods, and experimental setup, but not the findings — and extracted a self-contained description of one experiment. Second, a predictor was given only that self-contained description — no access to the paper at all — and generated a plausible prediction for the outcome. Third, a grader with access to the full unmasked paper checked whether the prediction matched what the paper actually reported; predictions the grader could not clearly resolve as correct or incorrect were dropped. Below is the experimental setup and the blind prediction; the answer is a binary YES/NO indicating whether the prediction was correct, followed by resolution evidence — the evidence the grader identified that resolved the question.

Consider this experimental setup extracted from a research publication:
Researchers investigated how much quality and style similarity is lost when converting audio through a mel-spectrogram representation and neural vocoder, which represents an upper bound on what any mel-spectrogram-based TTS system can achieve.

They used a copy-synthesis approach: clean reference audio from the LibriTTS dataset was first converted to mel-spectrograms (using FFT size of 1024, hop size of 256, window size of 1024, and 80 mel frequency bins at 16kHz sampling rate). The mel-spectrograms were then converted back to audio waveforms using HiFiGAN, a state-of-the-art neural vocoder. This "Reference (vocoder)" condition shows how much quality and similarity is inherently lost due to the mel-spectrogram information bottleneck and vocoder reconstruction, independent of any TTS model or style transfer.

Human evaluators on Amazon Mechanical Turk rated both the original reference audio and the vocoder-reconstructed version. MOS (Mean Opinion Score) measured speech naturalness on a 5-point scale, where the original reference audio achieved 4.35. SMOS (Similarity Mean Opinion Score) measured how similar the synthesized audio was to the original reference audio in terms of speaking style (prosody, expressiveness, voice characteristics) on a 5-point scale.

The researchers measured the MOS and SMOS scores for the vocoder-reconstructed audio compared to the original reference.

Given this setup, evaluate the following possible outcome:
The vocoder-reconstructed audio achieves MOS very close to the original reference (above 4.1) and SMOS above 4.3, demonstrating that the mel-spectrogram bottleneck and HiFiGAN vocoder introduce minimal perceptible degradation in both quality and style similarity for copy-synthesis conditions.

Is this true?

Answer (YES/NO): YES